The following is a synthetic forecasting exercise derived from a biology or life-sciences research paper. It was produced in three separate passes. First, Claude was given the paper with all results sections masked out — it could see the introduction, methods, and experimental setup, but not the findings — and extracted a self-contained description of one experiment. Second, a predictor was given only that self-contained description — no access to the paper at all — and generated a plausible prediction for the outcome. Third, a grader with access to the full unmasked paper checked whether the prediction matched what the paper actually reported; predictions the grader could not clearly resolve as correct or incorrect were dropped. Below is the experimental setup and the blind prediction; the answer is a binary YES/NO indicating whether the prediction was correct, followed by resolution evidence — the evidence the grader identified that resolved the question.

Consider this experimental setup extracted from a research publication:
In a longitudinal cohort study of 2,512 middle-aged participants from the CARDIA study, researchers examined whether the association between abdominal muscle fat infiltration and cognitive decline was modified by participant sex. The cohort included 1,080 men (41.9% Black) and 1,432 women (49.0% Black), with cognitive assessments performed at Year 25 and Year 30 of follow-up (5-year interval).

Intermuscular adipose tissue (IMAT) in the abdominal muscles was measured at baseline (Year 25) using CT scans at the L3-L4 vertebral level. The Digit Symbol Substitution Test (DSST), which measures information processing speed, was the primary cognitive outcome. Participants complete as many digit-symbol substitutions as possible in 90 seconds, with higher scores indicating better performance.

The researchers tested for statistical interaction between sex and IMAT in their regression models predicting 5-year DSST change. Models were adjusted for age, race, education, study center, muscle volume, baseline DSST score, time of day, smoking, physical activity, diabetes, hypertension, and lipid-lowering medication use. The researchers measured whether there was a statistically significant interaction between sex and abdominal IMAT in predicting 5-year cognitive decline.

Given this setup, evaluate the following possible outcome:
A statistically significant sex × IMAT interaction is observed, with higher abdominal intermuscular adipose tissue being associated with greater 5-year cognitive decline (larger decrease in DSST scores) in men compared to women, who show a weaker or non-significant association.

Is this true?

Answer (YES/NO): NO